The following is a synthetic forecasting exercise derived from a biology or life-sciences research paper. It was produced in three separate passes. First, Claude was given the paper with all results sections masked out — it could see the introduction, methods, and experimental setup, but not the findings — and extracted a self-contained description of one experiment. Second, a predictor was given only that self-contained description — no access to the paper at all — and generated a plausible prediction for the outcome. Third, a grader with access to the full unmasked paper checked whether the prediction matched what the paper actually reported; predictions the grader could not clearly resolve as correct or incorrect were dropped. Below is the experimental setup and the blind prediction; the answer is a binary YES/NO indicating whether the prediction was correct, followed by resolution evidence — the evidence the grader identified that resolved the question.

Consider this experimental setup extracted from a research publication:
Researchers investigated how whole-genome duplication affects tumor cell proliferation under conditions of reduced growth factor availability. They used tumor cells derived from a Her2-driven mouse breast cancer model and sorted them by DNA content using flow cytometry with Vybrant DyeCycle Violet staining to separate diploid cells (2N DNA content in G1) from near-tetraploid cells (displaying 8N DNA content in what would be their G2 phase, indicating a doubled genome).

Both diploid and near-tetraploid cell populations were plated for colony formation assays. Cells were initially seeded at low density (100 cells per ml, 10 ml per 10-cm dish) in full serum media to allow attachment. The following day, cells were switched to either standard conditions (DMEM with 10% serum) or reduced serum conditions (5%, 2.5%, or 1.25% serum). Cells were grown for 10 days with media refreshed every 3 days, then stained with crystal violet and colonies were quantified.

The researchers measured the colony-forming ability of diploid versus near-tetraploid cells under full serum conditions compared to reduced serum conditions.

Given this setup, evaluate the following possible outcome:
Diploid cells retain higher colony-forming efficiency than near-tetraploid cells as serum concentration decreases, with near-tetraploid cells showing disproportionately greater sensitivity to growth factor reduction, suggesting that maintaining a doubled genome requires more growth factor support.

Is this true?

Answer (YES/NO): NO